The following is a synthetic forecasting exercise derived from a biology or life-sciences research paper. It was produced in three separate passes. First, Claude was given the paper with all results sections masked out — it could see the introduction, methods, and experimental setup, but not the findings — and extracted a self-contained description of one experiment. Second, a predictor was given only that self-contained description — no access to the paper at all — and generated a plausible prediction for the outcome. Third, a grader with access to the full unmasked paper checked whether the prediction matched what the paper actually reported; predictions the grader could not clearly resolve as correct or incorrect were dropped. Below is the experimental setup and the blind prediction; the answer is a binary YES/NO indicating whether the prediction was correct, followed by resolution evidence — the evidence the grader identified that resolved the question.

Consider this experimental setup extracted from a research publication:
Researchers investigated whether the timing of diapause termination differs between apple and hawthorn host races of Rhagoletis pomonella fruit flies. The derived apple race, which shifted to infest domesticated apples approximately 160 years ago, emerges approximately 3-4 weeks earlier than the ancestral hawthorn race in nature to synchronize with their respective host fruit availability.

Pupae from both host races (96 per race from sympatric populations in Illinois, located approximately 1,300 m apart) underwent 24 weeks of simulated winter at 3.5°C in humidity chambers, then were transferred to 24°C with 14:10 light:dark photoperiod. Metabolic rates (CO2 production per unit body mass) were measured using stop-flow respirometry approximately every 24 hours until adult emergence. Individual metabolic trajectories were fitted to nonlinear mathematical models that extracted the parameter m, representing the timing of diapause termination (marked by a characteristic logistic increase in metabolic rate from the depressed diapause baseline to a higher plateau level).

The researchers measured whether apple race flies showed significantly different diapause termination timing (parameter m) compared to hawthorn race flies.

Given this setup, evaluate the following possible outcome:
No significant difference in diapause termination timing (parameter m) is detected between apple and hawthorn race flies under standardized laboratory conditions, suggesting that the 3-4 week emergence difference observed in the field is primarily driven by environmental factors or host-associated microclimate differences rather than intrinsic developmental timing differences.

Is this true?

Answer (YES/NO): NO